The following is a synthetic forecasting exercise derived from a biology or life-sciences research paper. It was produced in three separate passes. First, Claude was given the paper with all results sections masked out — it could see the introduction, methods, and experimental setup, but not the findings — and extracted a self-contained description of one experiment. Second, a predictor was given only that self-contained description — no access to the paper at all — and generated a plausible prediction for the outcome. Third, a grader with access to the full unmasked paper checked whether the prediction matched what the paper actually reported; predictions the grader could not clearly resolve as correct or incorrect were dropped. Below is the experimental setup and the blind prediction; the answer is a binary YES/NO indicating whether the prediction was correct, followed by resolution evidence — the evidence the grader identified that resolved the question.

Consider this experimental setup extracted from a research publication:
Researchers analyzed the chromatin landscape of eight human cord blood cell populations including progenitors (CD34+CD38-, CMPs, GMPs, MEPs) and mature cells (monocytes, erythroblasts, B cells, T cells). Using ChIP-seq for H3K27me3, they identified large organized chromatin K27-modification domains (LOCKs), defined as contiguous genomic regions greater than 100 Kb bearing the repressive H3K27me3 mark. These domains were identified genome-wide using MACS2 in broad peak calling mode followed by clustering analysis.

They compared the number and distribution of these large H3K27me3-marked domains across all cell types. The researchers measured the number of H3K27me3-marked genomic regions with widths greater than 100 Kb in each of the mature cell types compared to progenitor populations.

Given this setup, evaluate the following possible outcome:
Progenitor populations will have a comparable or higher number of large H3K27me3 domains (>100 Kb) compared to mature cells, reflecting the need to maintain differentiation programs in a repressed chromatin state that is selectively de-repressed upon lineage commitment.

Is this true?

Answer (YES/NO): YES